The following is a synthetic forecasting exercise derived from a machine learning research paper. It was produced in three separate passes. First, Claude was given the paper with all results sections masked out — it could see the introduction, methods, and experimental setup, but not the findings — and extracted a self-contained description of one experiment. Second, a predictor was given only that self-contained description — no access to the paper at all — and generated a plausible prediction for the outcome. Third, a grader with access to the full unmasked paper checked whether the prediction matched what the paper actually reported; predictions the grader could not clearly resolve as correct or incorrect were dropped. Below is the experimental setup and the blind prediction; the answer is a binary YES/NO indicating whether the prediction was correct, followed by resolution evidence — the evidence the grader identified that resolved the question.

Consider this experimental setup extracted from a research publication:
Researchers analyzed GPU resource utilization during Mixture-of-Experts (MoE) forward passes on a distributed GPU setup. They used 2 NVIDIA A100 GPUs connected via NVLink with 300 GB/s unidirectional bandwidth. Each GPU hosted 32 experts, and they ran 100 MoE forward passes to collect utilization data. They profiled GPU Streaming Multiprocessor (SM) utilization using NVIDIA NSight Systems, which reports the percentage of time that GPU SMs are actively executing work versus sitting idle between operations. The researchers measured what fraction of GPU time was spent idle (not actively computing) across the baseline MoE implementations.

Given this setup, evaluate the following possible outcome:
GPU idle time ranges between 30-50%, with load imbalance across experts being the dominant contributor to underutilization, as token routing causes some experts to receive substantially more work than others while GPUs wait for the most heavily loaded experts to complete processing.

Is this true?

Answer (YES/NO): NO